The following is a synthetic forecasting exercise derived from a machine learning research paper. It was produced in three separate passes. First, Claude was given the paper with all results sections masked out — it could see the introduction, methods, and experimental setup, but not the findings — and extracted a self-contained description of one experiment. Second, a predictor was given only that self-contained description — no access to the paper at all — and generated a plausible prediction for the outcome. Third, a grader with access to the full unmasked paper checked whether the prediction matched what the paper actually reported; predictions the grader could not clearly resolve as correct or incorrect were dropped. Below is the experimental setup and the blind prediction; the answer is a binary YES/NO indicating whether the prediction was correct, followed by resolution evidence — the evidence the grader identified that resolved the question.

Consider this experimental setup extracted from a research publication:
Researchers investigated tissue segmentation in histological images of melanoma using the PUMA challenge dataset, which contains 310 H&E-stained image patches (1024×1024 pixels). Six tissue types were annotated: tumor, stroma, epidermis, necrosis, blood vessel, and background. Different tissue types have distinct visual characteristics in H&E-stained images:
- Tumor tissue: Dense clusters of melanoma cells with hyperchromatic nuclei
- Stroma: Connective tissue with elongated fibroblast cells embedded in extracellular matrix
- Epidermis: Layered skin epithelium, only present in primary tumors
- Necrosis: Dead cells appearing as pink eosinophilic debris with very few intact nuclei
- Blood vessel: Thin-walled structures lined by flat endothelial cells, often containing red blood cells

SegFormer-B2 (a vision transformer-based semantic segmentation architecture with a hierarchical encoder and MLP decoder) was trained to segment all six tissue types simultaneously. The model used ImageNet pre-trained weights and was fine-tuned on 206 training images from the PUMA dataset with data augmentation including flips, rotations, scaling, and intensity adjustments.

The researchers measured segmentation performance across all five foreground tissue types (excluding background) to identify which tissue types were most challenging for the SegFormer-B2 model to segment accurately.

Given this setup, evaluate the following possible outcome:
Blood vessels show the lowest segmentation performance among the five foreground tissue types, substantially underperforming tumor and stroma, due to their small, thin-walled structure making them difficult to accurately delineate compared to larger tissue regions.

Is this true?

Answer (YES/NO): NO